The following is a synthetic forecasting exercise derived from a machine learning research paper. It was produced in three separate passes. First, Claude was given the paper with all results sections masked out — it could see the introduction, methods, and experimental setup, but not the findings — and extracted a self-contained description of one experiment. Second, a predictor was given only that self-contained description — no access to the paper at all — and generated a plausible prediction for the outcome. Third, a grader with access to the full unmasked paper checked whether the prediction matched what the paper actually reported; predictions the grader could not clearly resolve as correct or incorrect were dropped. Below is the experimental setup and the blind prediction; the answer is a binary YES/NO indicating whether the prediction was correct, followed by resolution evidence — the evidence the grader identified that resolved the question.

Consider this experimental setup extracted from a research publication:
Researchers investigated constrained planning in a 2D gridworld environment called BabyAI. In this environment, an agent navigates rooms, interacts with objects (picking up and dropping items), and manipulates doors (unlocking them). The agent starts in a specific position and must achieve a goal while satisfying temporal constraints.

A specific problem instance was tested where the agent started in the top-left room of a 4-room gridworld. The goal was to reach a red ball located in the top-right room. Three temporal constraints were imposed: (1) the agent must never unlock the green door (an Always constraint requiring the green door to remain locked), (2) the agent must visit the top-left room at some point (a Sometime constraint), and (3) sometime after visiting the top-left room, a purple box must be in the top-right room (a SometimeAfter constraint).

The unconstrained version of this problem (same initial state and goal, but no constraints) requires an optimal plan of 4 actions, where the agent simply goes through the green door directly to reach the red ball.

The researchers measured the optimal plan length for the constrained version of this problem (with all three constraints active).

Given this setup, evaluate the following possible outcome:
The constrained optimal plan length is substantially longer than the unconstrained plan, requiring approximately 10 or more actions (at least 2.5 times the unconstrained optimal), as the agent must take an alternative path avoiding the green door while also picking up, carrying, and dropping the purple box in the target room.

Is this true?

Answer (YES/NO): YES